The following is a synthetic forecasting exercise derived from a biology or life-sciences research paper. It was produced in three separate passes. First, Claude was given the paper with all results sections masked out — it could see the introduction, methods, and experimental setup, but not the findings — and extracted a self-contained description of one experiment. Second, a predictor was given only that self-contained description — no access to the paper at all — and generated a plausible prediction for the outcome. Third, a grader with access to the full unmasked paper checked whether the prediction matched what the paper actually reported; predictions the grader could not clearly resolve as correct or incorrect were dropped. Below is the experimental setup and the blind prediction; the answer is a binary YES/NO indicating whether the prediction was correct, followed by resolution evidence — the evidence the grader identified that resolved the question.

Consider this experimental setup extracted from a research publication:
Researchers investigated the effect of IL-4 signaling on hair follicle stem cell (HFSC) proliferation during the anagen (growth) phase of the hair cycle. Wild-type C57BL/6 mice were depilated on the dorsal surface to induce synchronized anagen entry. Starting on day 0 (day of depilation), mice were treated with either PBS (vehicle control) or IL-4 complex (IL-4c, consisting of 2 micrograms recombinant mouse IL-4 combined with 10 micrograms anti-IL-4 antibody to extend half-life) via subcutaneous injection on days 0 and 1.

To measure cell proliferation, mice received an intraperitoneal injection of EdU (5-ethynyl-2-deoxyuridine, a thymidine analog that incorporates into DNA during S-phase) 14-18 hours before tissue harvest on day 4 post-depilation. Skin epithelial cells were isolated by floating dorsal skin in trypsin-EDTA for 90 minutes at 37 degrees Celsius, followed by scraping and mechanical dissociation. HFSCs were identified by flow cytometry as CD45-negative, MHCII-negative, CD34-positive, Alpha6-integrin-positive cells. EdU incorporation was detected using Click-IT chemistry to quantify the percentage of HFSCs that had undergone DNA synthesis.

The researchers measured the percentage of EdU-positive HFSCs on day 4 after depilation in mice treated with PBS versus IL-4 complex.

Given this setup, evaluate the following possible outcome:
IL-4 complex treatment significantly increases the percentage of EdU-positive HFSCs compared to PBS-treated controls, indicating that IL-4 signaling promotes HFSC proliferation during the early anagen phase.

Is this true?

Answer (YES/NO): NO